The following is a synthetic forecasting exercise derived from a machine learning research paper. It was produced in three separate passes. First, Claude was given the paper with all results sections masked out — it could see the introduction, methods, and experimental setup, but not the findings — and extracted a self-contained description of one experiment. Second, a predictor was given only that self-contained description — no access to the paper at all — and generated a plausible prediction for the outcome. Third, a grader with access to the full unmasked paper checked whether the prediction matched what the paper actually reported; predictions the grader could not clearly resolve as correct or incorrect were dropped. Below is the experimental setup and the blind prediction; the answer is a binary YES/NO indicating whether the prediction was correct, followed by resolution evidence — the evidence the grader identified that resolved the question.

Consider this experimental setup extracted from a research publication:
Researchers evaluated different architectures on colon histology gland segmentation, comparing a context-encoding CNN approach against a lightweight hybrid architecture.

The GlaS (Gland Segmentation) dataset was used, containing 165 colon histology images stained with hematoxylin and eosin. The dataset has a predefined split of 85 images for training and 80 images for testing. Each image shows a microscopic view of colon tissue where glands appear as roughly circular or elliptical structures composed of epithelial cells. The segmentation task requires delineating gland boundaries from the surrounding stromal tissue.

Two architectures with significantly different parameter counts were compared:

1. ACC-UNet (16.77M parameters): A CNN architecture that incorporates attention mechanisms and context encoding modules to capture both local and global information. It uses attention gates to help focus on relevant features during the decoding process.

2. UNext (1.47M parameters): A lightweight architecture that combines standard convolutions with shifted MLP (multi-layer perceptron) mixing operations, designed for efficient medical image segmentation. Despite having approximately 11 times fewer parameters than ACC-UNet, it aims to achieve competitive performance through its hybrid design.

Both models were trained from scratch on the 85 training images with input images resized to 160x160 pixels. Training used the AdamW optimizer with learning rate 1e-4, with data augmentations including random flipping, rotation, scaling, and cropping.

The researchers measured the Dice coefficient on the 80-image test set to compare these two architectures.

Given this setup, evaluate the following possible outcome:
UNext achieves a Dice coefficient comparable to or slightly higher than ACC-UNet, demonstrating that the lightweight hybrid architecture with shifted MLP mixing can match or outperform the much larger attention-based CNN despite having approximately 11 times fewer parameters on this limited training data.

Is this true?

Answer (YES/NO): NO